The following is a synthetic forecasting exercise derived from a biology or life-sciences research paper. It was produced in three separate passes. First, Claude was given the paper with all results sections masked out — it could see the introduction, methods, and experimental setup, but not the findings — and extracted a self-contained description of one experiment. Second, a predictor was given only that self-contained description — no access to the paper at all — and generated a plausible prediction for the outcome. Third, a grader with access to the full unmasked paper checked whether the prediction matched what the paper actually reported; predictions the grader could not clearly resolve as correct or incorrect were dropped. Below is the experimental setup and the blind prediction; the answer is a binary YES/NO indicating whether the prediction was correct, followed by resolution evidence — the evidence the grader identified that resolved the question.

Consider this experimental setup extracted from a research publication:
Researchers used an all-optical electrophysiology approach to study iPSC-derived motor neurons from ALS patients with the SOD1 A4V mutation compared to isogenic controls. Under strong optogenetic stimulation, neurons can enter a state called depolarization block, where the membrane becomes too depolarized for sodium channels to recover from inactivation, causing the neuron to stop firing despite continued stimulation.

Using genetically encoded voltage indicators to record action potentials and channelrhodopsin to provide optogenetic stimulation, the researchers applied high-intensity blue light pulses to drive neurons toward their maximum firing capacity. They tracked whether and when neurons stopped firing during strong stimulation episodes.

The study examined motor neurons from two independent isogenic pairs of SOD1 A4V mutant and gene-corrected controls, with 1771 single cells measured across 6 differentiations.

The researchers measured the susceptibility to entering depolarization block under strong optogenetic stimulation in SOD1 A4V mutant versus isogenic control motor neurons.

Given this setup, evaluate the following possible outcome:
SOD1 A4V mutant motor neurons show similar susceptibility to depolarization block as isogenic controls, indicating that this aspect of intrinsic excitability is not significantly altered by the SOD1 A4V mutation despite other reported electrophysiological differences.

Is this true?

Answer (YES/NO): NO